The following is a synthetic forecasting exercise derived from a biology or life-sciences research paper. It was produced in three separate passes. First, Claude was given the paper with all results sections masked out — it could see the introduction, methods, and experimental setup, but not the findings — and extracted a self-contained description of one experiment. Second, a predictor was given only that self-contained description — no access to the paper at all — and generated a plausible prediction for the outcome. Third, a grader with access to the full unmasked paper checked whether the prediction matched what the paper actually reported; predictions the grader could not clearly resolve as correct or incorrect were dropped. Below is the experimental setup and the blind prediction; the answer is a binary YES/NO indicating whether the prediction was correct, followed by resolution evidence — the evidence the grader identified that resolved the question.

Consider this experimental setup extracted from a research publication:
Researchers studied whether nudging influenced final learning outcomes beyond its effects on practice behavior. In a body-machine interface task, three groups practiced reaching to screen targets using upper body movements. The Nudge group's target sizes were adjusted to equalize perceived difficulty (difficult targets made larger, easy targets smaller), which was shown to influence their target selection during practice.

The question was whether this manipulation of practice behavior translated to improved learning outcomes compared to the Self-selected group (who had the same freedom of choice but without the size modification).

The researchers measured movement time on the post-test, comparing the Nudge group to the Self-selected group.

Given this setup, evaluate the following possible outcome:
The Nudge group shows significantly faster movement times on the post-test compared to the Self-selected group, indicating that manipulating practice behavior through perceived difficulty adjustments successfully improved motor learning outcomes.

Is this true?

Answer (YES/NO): NO